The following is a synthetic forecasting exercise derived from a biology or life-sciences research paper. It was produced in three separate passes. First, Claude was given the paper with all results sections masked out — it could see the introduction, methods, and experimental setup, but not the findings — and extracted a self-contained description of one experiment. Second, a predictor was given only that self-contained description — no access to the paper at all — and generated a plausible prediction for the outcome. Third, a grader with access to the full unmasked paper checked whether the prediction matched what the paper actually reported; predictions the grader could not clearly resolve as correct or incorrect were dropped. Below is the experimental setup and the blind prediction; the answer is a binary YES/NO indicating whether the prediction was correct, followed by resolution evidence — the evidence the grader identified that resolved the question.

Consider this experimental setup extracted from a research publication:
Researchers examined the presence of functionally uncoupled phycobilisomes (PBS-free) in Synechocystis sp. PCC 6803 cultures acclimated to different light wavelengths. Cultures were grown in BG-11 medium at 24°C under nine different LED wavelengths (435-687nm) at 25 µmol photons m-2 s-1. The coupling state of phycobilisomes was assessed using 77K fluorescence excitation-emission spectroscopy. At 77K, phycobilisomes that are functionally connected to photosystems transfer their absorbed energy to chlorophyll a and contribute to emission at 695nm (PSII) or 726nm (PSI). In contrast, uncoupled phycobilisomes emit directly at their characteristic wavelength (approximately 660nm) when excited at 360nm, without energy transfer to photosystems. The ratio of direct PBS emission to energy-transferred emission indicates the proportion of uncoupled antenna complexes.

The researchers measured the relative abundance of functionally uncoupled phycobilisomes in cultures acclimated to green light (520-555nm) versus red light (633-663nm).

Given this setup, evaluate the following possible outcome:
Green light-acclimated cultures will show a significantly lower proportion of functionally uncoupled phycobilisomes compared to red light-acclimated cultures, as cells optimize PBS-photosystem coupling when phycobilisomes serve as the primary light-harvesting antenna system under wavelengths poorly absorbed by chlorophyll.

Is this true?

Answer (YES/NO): NO